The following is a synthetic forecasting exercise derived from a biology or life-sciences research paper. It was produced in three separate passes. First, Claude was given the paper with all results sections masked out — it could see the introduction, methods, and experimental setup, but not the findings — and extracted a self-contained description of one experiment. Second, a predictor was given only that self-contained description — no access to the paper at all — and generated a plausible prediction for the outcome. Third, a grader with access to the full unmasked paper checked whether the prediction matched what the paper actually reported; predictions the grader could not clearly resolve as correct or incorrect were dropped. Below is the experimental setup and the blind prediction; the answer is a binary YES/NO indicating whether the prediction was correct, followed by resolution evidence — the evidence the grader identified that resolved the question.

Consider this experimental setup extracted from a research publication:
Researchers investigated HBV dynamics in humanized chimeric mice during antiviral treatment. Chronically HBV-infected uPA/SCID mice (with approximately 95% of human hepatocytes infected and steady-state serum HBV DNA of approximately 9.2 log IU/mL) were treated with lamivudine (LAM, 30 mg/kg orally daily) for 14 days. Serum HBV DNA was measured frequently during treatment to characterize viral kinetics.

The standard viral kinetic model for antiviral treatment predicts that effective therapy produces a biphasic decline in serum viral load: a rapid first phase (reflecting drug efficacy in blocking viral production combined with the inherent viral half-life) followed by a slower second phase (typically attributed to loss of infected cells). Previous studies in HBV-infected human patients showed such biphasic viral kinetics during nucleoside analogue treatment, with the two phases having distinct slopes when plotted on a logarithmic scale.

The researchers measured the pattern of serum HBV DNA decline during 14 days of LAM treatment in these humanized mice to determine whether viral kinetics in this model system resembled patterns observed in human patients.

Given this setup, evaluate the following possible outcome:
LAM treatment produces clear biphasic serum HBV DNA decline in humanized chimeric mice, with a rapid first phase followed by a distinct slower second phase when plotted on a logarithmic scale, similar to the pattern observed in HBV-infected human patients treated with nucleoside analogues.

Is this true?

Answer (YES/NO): YES